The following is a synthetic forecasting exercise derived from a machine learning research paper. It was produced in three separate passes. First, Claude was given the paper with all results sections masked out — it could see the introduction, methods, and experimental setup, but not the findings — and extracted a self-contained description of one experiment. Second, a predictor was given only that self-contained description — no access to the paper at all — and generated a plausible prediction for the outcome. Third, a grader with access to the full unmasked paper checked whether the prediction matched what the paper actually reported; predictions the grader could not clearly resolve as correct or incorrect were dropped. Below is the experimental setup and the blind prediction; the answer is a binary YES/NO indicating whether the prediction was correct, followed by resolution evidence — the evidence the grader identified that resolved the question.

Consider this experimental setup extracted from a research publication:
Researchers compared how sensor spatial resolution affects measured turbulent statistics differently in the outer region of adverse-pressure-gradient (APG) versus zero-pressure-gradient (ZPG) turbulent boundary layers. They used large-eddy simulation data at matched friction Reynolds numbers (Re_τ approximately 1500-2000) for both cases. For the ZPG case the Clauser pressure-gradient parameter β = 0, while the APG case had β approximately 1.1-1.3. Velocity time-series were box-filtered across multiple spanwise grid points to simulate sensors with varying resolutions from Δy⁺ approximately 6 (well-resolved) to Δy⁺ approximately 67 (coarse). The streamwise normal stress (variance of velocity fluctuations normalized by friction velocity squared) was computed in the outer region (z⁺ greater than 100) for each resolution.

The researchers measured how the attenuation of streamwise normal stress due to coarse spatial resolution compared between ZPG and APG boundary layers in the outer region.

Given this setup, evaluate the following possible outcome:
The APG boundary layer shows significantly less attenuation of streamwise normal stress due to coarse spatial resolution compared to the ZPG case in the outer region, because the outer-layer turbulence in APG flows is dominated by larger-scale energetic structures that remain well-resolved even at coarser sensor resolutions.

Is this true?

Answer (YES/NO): NO